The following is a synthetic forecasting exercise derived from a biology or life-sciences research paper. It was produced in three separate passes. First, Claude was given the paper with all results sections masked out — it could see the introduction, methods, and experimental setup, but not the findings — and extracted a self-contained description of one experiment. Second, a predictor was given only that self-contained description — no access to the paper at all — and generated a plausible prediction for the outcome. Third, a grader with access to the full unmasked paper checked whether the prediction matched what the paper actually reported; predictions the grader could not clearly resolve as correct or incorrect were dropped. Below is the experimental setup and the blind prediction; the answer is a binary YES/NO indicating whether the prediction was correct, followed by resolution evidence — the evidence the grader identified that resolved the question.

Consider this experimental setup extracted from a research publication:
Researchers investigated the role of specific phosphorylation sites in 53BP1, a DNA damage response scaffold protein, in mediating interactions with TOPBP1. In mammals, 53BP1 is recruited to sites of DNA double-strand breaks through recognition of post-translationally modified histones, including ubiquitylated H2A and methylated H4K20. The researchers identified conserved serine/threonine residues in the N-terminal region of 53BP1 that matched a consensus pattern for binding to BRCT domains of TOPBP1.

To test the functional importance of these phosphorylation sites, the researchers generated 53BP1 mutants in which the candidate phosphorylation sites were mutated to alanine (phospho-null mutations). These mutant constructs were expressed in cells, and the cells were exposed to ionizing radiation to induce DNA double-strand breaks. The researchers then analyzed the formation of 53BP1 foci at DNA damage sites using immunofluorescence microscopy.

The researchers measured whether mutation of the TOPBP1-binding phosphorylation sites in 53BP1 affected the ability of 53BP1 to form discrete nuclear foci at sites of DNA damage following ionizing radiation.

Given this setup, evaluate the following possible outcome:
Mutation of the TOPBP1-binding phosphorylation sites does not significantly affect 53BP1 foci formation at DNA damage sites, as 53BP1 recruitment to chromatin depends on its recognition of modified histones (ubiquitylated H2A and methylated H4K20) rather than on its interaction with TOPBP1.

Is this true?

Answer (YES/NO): YES